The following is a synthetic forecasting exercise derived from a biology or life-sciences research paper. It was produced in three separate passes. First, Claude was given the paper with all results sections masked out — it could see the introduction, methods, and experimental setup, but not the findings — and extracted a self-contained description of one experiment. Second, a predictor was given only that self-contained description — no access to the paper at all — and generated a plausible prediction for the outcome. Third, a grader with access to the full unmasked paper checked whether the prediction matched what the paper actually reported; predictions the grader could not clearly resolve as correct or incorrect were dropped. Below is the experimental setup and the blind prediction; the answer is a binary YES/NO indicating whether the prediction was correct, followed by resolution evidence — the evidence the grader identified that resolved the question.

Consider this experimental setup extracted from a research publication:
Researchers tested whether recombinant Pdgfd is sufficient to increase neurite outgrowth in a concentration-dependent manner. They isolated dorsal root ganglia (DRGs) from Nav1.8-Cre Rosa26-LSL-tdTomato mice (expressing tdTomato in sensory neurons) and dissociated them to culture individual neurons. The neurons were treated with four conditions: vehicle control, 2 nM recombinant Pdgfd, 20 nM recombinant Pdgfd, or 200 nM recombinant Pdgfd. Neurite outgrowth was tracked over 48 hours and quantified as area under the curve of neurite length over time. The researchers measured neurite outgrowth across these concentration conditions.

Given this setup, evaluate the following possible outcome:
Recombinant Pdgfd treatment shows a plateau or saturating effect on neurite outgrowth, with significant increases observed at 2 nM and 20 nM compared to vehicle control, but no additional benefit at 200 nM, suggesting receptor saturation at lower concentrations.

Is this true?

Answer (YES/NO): NO